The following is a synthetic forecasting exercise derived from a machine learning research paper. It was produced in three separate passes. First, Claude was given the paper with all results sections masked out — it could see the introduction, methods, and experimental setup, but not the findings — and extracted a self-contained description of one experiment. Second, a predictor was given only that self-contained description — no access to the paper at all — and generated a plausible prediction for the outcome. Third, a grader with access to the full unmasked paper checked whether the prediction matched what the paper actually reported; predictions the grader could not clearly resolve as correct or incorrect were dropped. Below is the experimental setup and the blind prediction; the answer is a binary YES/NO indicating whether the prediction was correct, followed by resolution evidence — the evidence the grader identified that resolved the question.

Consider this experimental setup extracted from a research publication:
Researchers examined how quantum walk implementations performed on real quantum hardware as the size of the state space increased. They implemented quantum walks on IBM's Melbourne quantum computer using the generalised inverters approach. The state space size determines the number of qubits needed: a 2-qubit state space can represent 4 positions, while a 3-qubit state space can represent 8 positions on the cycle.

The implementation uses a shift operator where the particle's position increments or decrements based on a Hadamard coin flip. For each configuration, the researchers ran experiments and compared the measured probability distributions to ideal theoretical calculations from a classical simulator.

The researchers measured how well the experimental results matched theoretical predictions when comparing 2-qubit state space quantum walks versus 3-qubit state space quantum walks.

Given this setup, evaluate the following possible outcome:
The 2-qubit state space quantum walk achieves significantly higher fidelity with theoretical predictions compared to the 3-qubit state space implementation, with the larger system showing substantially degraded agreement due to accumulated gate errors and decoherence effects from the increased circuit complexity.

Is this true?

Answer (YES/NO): YES